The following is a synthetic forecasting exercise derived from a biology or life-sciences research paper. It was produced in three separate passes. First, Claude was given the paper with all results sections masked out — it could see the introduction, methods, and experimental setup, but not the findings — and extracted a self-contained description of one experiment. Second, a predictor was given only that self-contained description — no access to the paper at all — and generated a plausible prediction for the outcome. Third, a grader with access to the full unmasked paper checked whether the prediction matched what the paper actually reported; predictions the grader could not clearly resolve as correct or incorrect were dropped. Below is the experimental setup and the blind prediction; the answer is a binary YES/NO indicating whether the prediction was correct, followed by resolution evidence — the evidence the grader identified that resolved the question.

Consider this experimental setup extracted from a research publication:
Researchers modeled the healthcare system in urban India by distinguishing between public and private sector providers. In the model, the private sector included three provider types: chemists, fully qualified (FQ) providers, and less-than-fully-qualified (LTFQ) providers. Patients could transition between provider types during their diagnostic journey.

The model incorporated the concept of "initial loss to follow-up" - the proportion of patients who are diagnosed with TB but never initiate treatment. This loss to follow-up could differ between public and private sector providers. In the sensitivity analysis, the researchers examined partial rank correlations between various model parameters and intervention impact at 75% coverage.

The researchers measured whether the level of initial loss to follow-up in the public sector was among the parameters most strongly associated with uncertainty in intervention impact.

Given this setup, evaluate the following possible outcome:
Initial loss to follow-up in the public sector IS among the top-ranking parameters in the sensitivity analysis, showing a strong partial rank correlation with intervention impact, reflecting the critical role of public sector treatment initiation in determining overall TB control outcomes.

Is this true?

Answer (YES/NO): YES